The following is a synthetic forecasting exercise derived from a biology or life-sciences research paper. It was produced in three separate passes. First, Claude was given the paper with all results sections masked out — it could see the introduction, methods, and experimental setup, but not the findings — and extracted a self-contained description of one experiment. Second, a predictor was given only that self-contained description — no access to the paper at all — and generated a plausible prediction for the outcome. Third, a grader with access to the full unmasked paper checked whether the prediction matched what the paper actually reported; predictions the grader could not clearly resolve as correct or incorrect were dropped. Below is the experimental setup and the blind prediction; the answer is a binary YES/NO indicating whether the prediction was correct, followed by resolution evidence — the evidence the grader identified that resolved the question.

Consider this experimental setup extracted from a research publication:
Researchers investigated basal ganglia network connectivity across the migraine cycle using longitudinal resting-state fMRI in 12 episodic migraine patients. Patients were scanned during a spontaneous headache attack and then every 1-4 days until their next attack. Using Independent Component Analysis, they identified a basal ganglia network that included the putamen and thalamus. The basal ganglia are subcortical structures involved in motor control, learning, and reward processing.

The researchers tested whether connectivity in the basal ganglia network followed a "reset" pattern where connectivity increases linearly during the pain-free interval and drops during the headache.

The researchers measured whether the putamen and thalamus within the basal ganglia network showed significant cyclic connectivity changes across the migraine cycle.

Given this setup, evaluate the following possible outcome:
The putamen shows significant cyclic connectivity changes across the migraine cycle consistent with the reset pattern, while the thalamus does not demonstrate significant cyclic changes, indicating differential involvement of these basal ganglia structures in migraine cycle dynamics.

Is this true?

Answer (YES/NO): NO